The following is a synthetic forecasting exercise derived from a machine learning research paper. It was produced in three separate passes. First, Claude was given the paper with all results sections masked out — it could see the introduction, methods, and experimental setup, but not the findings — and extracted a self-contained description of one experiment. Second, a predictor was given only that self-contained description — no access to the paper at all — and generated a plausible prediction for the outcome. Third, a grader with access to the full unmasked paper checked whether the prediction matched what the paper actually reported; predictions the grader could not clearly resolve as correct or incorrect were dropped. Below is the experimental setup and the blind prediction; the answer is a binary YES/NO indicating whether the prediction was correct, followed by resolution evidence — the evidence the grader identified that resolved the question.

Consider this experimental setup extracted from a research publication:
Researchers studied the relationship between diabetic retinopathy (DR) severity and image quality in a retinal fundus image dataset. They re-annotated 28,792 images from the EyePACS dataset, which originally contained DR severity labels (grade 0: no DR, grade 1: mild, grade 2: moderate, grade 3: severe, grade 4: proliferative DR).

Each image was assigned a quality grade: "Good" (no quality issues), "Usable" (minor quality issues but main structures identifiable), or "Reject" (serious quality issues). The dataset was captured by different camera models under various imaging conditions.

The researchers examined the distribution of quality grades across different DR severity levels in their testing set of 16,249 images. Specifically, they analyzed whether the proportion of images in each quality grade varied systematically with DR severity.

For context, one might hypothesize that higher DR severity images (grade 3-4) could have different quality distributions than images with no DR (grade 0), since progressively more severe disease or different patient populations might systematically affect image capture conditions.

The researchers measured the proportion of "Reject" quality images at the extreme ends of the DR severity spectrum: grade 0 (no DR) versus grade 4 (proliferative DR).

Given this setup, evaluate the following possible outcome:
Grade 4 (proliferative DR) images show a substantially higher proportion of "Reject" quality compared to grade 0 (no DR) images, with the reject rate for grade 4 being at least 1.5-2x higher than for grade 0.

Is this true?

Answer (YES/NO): YES